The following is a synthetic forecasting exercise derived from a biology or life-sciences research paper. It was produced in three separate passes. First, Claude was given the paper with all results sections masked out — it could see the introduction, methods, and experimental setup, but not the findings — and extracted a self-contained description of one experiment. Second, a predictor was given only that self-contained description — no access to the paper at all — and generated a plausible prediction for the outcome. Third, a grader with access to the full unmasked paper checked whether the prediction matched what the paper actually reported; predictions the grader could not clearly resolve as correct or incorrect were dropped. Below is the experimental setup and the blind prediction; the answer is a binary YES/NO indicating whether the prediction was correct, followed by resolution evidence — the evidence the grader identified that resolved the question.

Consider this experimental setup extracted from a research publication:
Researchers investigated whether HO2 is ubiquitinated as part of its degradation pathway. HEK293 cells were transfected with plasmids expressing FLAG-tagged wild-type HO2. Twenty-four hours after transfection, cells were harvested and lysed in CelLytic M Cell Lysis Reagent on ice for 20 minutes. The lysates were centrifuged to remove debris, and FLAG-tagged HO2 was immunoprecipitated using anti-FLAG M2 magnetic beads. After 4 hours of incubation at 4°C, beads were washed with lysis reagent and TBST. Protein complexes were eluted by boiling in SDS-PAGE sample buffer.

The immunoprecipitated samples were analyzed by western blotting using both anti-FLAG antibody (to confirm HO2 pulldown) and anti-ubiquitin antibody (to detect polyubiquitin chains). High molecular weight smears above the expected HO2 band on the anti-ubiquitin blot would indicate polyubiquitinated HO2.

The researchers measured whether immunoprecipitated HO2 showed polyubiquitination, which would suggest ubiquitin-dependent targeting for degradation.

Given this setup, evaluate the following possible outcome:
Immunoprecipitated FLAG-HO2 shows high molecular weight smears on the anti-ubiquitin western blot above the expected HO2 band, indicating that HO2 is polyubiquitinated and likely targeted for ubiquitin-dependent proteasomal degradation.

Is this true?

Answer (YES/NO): NO